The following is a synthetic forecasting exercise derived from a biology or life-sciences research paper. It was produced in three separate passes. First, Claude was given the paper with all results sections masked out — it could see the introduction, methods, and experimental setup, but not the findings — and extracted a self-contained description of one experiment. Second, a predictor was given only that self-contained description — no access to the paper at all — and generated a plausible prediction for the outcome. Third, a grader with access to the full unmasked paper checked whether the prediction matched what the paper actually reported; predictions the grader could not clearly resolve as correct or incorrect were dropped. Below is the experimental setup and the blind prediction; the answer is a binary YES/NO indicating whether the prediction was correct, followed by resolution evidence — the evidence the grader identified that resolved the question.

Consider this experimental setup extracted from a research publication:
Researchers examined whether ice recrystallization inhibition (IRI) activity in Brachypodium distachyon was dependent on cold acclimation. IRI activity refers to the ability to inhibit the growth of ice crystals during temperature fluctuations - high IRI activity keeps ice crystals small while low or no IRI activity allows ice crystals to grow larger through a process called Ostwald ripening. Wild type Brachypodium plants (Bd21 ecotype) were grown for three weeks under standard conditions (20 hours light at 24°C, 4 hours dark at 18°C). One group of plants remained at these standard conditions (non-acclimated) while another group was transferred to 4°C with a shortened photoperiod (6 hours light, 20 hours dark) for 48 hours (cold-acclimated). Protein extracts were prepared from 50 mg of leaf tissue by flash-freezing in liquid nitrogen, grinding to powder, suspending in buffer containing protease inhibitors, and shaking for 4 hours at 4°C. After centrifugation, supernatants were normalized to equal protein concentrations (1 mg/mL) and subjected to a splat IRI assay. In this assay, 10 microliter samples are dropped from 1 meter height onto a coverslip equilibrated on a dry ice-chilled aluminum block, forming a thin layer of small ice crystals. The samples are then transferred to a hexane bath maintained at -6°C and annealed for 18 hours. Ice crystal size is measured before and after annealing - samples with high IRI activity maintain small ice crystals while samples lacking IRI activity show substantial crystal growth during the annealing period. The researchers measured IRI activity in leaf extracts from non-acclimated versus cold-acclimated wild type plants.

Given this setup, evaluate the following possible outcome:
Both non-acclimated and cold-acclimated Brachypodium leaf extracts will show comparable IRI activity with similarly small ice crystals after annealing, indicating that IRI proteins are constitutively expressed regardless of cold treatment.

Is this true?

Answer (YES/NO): NO